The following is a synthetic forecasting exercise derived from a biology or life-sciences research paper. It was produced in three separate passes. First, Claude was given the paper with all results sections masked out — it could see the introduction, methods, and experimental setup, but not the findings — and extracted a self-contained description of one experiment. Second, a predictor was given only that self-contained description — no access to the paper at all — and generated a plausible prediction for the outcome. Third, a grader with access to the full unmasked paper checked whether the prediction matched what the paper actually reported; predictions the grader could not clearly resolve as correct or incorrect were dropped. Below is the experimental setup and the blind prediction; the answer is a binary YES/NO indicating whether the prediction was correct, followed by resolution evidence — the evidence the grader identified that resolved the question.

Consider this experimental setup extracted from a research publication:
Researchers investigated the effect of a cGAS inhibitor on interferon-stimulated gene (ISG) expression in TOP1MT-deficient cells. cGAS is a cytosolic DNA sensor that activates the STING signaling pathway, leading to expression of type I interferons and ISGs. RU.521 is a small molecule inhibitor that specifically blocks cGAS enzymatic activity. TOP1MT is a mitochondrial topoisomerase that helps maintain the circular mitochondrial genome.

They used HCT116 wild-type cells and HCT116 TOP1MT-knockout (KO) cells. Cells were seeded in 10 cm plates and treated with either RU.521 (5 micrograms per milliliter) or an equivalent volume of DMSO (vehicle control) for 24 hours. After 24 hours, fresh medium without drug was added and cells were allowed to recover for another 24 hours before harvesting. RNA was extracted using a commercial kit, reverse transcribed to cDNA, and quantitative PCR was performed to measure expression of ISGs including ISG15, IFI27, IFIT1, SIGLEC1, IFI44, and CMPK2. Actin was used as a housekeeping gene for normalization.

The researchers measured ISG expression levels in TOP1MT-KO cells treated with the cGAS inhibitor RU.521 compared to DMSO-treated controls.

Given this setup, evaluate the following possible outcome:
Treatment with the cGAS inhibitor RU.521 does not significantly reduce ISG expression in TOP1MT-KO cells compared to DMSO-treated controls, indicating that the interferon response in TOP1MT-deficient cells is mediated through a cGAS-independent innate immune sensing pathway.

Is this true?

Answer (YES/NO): NO